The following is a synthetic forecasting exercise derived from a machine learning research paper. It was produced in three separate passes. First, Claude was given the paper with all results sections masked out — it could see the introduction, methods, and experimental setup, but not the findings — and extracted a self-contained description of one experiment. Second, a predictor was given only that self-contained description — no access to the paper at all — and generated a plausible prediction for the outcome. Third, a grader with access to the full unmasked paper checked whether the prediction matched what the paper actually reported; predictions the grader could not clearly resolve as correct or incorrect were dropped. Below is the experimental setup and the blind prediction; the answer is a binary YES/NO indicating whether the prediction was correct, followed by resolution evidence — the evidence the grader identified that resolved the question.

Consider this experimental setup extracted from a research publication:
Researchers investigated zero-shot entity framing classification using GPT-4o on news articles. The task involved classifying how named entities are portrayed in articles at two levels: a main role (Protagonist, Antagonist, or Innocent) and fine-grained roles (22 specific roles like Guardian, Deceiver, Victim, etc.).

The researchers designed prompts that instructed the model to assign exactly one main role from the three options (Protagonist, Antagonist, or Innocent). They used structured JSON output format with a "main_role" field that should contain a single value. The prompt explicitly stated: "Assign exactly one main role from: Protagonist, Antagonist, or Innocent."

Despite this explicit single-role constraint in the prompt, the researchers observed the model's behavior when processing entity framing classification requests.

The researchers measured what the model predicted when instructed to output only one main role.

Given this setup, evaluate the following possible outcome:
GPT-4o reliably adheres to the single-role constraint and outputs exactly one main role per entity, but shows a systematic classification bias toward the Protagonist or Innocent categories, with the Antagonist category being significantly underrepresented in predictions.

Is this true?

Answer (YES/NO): NO